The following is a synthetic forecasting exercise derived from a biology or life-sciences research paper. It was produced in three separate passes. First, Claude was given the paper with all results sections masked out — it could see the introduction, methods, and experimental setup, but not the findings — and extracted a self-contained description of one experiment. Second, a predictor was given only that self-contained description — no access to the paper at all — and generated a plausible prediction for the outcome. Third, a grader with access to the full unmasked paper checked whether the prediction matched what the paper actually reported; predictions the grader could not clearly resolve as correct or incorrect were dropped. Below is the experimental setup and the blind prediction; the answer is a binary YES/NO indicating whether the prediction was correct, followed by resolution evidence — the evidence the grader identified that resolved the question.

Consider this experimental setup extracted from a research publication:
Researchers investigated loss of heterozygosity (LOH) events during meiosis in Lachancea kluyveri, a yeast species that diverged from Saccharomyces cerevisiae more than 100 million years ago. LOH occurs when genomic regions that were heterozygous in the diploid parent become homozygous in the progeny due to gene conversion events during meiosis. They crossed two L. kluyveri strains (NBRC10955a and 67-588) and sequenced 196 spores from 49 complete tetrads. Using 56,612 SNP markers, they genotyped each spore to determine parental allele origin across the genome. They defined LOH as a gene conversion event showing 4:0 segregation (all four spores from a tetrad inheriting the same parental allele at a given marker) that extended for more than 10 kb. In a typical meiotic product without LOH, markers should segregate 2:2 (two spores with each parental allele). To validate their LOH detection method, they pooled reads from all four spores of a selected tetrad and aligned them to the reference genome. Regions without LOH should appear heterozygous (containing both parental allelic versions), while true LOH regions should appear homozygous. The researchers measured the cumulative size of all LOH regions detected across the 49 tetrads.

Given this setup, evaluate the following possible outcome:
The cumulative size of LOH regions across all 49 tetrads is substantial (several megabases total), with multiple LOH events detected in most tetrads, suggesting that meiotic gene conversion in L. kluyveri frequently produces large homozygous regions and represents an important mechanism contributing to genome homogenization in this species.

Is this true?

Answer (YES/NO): YES